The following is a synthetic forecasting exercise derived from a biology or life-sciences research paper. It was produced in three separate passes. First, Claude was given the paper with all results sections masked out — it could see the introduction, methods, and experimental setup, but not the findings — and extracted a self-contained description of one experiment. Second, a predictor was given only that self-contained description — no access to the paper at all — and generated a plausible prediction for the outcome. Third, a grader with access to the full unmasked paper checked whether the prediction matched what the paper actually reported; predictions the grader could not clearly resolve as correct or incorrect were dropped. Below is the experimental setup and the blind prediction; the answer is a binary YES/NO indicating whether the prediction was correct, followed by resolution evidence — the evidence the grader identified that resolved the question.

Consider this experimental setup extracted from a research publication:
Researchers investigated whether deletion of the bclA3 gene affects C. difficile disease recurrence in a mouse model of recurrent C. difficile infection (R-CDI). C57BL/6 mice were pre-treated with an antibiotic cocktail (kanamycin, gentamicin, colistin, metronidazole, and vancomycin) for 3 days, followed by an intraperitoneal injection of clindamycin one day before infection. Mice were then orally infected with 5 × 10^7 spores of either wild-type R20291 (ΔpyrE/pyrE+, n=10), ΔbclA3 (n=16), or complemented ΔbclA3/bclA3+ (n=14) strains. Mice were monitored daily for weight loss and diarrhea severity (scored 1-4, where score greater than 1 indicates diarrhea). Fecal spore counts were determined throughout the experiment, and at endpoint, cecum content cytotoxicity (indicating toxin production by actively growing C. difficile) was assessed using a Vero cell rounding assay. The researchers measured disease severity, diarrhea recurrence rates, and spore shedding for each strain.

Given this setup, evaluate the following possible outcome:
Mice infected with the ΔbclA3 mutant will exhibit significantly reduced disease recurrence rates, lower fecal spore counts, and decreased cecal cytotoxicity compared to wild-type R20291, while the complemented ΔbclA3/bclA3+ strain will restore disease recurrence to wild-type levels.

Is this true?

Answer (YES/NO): NO